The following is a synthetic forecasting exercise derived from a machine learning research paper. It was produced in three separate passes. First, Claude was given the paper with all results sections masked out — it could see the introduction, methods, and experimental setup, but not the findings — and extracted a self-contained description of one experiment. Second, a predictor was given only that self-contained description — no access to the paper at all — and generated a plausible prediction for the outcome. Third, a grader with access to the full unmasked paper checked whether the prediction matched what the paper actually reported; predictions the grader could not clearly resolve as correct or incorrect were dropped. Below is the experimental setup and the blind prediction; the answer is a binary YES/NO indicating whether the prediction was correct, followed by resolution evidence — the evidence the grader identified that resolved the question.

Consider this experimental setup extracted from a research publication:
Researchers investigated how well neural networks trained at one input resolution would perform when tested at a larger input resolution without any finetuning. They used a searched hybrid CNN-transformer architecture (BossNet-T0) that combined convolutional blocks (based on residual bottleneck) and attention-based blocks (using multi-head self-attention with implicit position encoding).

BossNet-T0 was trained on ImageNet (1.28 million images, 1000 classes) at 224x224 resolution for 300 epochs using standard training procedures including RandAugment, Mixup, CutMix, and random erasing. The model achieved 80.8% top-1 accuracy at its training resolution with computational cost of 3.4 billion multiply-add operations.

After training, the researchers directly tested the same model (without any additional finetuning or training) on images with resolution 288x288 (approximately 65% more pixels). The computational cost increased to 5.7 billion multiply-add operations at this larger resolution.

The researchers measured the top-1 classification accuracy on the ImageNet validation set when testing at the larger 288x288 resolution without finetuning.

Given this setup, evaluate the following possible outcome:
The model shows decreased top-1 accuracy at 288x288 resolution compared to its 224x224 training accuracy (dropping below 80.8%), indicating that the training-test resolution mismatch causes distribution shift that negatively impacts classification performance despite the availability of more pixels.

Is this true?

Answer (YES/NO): NO